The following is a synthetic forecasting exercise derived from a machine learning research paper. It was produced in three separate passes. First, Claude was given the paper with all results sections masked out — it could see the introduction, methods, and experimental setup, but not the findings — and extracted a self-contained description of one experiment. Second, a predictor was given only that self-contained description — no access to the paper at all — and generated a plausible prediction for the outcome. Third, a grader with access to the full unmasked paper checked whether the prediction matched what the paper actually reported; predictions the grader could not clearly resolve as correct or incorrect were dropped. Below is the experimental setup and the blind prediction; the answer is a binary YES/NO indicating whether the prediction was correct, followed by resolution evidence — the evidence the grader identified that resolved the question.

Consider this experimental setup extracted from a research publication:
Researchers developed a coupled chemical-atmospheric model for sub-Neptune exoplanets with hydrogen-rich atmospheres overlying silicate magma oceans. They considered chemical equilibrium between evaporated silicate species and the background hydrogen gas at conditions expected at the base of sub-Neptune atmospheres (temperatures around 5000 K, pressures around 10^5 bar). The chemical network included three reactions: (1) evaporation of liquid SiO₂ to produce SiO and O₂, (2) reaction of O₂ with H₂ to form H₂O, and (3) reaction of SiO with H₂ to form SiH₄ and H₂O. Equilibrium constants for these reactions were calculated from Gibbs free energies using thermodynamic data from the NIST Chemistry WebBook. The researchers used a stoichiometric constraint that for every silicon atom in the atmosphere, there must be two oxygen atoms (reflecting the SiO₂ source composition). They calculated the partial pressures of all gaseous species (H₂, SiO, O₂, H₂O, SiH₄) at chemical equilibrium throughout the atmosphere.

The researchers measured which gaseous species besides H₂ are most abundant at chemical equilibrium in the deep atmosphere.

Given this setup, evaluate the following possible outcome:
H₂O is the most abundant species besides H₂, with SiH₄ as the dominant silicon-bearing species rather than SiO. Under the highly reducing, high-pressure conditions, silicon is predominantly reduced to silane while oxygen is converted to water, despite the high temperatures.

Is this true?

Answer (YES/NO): NO